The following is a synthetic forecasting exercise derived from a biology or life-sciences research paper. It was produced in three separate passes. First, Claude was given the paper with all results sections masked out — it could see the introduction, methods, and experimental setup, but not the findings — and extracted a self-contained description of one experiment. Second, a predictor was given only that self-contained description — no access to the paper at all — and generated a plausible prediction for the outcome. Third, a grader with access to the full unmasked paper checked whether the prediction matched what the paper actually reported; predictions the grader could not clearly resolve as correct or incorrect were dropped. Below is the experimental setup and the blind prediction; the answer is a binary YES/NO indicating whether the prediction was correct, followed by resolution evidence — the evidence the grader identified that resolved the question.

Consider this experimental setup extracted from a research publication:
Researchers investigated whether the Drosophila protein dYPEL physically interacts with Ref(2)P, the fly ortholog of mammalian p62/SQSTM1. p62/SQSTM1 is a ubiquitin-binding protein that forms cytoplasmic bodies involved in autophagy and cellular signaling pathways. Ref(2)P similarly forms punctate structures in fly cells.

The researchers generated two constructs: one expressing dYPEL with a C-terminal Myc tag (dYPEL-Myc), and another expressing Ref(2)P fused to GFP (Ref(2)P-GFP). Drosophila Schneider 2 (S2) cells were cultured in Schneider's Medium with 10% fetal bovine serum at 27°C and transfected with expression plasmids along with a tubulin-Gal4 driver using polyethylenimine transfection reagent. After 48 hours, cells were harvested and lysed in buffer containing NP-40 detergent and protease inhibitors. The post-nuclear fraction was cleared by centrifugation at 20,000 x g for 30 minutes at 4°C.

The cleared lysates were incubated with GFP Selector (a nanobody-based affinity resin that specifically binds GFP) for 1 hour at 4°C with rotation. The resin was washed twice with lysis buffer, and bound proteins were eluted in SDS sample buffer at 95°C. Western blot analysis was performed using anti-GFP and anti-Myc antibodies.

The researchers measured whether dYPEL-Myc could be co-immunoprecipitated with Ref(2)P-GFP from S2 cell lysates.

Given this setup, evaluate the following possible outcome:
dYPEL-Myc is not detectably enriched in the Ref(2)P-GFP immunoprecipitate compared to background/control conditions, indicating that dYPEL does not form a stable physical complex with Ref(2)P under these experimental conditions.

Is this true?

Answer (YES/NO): NO